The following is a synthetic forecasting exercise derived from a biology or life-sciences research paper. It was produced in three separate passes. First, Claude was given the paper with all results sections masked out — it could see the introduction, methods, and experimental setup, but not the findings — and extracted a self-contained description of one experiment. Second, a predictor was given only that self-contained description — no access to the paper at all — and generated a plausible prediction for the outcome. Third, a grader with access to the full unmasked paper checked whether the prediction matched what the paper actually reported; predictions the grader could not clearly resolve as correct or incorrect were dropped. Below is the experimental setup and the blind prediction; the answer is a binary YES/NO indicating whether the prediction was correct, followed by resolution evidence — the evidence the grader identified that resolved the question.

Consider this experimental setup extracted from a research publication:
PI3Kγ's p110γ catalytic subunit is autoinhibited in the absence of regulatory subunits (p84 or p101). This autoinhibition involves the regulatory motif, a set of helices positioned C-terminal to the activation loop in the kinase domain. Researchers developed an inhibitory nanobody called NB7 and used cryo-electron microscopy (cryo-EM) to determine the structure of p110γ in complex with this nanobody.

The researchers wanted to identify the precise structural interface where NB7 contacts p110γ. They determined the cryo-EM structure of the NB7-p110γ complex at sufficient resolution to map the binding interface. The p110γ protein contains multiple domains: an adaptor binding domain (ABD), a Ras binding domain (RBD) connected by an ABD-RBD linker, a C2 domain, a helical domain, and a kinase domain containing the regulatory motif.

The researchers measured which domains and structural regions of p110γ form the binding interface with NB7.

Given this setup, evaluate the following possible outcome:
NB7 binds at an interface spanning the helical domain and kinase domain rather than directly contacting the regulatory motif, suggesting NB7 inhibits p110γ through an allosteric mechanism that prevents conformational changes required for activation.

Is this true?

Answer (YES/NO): NO